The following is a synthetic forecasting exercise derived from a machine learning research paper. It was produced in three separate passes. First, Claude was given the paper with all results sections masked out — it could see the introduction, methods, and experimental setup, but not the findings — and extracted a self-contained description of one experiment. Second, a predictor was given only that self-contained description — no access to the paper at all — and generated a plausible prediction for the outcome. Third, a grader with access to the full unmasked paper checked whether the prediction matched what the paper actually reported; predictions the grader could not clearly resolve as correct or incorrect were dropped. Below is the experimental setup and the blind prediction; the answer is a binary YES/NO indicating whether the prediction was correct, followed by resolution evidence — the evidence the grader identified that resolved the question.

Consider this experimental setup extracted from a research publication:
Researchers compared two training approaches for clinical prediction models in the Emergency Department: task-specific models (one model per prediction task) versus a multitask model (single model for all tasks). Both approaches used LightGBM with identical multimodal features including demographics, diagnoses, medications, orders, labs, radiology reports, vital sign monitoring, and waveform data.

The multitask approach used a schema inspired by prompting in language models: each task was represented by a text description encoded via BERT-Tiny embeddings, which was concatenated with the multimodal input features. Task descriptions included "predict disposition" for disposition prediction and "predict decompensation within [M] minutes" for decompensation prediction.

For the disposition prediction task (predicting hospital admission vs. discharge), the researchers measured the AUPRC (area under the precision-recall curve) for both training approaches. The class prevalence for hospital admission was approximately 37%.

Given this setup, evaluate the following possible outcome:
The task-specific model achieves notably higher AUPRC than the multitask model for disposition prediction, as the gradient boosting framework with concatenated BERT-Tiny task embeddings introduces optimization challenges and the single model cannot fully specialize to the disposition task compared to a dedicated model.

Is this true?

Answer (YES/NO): NO